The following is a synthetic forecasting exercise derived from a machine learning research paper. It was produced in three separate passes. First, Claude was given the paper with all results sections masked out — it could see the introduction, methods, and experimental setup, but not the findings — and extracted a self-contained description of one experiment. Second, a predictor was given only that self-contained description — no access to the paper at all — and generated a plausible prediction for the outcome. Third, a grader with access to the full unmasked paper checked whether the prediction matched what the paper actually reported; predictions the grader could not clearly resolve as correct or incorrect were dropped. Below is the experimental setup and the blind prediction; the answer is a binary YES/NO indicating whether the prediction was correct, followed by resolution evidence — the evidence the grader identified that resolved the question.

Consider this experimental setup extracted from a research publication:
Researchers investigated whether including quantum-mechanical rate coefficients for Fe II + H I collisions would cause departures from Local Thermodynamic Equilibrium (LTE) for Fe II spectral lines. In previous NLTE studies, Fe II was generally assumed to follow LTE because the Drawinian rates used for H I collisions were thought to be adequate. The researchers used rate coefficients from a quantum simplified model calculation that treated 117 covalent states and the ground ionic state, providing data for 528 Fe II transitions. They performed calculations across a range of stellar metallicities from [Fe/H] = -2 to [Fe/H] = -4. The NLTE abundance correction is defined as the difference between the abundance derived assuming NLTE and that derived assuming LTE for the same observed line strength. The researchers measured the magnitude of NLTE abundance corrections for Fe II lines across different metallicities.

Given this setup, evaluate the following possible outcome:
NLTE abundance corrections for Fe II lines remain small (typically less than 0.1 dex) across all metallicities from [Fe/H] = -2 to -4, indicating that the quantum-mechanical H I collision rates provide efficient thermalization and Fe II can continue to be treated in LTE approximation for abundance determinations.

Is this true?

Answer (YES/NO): NO